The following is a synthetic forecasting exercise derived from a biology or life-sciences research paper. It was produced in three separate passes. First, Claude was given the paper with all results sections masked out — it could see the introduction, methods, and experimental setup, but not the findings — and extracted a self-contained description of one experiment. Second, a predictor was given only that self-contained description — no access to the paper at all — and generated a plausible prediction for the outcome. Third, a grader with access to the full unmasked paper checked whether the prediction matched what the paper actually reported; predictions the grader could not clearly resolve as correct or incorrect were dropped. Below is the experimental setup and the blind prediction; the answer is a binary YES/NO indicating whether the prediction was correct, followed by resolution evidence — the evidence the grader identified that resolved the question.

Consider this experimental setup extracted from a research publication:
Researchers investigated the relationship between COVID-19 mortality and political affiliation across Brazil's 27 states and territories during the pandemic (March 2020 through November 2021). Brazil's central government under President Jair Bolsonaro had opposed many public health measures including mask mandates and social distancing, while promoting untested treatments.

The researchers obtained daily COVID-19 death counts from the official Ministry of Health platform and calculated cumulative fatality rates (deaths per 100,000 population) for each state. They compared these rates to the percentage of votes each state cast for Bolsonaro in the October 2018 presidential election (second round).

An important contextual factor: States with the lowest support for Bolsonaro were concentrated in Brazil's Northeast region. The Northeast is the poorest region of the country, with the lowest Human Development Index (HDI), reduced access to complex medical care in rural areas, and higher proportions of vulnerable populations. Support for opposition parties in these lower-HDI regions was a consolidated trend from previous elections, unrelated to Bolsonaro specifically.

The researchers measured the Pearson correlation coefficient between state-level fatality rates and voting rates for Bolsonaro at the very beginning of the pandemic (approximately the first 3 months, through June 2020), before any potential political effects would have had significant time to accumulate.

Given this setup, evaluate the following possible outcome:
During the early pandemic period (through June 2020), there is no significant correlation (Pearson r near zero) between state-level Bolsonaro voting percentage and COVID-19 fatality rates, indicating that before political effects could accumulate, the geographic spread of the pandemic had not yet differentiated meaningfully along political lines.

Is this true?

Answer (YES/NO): YES